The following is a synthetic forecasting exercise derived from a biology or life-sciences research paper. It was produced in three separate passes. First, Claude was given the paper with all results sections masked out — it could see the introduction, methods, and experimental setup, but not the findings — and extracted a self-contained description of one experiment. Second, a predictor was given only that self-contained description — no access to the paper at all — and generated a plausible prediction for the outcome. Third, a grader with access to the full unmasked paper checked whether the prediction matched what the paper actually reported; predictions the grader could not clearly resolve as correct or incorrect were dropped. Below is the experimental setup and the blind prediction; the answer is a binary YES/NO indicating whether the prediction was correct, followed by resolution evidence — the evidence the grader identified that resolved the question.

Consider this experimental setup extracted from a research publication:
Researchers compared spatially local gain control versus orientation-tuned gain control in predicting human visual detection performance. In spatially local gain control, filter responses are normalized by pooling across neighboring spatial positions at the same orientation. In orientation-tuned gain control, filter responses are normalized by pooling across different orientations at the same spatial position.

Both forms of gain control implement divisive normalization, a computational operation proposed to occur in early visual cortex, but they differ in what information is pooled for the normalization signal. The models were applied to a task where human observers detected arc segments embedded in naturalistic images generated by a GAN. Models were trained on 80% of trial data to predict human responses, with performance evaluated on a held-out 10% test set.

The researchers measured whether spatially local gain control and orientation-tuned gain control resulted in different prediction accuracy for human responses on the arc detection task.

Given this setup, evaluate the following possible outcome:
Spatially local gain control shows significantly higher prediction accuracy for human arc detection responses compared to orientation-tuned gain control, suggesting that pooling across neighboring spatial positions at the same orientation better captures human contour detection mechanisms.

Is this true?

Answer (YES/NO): NO